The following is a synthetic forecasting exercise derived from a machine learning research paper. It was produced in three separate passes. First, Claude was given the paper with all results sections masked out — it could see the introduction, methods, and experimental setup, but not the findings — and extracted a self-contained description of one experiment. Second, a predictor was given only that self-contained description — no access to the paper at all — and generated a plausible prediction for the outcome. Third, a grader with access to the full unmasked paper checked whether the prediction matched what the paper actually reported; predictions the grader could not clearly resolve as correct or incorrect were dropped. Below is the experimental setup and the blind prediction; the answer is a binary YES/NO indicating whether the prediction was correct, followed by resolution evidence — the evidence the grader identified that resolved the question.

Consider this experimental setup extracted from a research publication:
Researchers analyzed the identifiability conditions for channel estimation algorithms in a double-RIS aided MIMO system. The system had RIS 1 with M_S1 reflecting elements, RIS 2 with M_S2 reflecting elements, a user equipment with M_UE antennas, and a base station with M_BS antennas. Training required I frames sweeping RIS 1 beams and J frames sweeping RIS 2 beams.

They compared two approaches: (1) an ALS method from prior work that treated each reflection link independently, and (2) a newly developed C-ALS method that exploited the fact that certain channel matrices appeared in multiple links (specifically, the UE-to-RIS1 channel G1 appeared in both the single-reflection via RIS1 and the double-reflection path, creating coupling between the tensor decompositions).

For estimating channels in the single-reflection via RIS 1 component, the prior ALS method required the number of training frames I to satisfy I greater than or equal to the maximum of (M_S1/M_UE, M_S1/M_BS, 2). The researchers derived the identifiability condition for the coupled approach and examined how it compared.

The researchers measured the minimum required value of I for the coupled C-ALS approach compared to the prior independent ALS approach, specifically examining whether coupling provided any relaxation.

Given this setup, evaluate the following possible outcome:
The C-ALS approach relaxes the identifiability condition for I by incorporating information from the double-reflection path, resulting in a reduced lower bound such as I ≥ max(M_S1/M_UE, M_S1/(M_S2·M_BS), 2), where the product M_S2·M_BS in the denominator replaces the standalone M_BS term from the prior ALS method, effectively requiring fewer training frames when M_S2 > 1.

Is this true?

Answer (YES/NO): NO